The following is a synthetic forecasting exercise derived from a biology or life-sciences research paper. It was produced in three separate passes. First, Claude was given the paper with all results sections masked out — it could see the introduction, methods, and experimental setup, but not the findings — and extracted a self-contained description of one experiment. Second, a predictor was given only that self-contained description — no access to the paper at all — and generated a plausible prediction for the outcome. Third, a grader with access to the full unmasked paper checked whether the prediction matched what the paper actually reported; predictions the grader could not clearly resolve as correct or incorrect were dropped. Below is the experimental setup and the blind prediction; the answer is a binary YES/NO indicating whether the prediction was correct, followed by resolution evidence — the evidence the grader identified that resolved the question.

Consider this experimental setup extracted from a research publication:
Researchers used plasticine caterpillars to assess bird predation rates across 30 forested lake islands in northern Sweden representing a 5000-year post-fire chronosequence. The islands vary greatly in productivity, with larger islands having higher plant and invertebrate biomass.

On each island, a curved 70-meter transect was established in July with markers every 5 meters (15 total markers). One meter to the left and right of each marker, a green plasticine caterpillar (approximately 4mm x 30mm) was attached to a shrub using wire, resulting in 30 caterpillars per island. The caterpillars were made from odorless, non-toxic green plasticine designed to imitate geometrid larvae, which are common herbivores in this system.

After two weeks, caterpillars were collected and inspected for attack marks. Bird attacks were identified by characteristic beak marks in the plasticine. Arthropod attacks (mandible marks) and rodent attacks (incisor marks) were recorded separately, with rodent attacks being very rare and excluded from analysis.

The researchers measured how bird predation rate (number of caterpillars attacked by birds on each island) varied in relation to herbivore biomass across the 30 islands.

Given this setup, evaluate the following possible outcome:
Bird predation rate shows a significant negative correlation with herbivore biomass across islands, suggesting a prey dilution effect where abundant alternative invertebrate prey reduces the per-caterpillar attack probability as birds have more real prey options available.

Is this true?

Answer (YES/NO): NO